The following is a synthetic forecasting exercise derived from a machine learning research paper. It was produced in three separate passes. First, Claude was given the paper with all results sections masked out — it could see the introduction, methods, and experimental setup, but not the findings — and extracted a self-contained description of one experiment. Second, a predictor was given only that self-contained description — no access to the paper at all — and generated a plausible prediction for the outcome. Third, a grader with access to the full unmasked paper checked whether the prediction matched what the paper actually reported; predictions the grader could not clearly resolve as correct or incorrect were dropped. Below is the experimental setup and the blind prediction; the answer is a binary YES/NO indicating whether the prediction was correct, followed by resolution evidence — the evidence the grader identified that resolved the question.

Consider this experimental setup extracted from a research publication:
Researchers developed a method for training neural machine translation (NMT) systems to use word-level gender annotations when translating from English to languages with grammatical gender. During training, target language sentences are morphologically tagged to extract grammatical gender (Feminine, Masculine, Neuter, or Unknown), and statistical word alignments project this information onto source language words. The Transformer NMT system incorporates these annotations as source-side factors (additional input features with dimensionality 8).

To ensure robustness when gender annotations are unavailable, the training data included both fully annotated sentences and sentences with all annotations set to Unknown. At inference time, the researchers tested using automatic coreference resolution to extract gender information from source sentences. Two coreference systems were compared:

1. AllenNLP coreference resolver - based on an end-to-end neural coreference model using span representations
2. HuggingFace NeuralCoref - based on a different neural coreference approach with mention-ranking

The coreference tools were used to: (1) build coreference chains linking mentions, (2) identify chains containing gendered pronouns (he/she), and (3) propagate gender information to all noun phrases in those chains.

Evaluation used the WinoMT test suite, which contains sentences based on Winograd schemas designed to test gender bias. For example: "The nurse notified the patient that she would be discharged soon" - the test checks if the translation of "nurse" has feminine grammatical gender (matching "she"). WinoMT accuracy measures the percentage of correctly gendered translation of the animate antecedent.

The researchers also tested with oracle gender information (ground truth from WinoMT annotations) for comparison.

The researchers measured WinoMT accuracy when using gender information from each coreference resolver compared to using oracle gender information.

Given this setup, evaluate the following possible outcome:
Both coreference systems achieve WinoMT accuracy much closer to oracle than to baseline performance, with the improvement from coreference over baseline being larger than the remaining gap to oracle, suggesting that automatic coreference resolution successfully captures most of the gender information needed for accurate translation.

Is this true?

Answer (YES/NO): NO